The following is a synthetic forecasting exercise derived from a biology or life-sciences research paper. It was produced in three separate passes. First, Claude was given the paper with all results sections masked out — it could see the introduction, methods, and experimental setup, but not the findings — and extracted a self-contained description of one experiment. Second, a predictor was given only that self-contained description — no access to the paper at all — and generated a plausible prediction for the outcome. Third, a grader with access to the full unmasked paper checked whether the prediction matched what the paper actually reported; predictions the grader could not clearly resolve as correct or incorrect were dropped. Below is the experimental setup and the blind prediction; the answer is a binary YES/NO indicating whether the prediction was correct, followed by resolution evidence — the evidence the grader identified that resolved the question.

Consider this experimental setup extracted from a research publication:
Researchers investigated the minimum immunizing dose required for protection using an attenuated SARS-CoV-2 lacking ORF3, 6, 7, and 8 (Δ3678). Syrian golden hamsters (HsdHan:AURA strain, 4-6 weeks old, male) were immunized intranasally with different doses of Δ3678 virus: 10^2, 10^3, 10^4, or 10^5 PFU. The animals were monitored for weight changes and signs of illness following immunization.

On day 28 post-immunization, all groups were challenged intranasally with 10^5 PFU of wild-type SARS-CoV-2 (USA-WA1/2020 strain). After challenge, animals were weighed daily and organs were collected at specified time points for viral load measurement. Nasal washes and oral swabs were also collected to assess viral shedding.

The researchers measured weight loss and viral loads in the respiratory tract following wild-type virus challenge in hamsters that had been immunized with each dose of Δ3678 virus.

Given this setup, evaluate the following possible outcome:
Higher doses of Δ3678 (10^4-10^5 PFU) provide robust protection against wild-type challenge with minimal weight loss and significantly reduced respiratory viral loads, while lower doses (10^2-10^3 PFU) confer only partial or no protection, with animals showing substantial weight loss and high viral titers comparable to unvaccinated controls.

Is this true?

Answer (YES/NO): NO